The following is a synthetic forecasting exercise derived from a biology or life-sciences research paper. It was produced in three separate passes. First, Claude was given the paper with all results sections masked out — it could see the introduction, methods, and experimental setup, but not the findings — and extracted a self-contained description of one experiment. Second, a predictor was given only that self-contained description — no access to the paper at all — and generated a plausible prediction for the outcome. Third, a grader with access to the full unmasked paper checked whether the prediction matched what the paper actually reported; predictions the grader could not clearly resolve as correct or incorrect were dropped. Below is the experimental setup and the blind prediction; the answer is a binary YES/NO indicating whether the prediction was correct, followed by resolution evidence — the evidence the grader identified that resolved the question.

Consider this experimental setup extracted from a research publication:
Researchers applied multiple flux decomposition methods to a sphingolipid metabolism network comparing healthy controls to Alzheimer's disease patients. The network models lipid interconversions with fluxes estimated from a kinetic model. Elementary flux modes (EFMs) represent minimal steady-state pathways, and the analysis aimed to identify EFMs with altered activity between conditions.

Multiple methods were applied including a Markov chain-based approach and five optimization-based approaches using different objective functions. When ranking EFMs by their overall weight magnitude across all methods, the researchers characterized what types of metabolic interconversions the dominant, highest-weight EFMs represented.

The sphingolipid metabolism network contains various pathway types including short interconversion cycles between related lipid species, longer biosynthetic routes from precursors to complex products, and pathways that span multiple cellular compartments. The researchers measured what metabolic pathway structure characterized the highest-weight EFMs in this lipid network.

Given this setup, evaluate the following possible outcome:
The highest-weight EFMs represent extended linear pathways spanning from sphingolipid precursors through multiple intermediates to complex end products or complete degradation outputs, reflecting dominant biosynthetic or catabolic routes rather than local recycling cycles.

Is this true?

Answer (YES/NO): NO